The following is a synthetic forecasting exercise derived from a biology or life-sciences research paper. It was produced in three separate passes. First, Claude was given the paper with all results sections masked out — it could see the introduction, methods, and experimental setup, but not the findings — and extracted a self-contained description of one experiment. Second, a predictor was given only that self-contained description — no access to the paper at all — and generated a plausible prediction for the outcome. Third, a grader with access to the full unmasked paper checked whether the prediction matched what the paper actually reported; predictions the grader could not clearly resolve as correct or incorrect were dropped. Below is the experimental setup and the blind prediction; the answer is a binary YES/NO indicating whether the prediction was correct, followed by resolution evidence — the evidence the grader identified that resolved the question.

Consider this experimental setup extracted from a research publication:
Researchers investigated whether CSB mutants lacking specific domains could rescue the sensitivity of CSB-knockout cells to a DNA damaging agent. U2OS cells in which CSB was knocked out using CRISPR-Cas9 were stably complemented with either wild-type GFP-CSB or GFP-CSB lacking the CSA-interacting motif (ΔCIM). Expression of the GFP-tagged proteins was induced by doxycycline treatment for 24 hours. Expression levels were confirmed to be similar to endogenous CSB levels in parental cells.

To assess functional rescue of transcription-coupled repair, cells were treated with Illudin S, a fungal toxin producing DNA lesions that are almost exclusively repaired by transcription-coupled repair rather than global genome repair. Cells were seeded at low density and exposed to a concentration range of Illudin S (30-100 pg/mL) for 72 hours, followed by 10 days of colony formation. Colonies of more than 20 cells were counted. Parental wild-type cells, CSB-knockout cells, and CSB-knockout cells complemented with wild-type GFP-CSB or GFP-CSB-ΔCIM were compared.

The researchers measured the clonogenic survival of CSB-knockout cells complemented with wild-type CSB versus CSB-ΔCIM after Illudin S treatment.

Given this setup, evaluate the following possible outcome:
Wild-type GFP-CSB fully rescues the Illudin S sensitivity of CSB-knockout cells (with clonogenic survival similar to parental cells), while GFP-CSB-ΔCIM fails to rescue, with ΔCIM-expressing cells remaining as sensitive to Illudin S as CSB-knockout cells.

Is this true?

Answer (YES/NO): YES